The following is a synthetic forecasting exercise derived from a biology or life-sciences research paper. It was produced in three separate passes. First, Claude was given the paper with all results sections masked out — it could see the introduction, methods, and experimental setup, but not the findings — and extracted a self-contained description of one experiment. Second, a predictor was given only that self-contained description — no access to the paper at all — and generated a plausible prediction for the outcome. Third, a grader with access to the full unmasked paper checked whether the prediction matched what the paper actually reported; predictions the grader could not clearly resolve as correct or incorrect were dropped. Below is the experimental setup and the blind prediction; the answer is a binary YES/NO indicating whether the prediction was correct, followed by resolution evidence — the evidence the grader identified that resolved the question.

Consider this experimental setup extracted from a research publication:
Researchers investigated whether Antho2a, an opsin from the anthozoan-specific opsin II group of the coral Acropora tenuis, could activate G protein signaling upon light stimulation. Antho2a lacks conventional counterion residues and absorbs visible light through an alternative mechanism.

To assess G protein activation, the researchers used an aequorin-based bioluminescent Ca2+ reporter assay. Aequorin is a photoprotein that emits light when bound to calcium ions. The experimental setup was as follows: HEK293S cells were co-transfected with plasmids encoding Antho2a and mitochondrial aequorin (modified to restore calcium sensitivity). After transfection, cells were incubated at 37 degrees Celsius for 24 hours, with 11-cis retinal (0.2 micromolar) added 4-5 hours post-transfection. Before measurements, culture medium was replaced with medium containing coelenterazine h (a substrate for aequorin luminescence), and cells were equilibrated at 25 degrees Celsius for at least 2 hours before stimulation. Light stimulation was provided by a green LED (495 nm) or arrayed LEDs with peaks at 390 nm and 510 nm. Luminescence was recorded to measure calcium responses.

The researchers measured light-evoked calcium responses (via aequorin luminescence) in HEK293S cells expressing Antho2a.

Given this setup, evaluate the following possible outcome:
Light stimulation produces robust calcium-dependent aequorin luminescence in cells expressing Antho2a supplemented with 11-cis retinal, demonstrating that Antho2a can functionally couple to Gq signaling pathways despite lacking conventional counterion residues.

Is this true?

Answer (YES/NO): YES